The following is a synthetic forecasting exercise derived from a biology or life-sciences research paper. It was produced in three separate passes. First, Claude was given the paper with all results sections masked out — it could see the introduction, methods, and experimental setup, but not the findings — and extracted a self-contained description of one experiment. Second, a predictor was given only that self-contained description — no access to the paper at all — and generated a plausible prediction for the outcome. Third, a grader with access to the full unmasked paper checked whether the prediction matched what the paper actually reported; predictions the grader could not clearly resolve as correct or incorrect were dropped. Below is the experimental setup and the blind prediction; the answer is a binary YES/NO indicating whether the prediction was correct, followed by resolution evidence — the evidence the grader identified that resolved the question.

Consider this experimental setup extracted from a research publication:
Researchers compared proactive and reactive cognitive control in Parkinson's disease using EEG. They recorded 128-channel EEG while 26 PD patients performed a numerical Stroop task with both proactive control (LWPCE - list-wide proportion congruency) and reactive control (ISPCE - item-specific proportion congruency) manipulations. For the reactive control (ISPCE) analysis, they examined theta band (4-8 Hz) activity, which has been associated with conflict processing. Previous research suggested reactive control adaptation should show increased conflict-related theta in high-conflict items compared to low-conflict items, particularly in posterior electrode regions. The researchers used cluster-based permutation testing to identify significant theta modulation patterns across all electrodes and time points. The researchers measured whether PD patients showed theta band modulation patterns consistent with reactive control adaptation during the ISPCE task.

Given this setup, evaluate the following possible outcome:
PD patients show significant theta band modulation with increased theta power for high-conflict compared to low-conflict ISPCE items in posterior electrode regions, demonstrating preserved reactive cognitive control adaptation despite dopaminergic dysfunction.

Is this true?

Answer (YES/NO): NO